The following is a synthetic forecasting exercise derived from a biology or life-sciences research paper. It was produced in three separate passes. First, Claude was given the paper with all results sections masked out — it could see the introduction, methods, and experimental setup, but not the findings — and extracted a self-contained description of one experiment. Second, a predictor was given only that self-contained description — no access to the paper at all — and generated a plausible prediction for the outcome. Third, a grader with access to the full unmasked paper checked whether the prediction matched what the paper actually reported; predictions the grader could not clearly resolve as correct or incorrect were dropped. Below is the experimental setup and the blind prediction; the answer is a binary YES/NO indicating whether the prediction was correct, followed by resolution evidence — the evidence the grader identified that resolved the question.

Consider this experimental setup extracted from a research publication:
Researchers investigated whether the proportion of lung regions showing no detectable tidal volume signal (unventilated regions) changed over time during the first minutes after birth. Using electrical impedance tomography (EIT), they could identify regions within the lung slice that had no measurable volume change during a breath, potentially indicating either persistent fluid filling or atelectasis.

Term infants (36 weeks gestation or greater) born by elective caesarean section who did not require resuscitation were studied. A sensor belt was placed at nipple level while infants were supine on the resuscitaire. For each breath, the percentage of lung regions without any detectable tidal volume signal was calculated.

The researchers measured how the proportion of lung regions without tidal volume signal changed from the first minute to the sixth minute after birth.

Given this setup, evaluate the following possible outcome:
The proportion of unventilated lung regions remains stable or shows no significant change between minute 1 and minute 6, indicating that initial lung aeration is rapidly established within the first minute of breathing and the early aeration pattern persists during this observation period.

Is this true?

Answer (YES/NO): NO